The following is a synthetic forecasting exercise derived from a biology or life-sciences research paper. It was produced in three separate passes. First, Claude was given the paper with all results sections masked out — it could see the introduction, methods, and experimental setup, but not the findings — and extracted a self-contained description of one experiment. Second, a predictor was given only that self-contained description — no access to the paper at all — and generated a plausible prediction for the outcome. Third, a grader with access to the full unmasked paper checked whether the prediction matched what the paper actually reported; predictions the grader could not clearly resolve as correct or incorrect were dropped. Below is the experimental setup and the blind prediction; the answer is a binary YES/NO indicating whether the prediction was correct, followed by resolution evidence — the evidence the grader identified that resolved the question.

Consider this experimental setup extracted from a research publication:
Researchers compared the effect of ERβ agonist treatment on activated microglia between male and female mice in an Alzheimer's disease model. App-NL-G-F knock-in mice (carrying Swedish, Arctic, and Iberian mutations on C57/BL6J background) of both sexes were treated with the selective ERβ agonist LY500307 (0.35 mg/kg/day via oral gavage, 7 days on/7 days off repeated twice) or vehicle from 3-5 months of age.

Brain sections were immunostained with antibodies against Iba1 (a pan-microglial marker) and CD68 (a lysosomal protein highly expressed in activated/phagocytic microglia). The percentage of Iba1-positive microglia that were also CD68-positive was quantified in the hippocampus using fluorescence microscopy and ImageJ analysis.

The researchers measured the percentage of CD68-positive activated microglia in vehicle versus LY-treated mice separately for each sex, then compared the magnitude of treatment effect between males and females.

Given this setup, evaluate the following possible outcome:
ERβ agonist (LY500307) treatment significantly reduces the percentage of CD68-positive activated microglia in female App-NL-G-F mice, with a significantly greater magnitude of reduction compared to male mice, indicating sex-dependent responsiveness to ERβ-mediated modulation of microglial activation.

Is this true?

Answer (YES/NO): NO